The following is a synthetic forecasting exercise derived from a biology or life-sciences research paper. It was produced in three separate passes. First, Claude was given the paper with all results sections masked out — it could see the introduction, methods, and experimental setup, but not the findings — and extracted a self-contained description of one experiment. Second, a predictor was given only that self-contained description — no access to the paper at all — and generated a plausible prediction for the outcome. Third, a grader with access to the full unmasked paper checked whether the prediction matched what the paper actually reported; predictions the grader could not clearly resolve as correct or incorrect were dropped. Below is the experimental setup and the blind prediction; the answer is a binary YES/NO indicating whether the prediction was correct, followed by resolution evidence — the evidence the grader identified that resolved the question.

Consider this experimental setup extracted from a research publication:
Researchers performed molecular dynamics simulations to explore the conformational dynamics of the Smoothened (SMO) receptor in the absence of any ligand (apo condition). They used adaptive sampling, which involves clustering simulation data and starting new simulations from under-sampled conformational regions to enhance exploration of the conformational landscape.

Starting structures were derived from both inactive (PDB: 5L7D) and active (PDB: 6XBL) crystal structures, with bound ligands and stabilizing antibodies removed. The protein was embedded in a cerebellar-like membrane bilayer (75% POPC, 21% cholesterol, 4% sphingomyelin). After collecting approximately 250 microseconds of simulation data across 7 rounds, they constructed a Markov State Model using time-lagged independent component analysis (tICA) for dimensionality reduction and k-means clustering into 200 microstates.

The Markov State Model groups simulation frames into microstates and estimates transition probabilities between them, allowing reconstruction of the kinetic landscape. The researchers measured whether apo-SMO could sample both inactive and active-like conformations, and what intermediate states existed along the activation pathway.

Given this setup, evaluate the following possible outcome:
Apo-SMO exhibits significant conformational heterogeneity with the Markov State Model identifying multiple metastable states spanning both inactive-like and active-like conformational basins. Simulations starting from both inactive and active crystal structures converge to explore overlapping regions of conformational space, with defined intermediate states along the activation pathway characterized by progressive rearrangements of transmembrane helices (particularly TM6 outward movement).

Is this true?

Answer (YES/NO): YES